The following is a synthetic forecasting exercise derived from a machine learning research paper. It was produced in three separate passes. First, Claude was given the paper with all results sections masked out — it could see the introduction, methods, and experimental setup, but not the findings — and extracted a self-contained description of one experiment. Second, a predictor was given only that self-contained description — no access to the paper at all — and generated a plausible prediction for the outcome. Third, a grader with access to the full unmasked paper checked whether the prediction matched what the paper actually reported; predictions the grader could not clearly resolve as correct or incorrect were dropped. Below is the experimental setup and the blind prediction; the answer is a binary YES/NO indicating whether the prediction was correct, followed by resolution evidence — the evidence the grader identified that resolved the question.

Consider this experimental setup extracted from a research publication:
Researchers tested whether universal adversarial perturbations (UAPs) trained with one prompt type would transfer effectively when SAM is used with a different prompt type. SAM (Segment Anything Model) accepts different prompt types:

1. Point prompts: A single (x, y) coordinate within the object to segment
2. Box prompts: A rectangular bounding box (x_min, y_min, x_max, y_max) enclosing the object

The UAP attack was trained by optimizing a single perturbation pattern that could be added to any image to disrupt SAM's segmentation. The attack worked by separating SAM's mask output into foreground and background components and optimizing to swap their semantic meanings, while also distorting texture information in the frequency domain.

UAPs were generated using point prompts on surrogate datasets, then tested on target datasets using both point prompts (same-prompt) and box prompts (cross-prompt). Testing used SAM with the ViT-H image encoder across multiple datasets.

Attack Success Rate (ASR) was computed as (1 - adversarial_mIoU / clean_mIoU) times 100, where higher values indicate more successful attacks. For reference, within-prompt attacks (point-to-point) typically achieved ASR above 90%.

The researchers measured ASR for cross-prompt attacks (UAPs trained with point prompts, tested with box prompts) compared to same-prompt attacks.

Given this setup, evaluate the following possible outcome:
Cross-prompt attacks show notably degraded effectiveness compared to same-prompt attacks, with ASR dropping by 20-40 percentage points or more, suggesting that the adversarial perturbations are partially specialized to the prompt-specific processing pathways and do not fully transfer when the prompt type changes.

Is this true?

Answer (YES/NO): YES